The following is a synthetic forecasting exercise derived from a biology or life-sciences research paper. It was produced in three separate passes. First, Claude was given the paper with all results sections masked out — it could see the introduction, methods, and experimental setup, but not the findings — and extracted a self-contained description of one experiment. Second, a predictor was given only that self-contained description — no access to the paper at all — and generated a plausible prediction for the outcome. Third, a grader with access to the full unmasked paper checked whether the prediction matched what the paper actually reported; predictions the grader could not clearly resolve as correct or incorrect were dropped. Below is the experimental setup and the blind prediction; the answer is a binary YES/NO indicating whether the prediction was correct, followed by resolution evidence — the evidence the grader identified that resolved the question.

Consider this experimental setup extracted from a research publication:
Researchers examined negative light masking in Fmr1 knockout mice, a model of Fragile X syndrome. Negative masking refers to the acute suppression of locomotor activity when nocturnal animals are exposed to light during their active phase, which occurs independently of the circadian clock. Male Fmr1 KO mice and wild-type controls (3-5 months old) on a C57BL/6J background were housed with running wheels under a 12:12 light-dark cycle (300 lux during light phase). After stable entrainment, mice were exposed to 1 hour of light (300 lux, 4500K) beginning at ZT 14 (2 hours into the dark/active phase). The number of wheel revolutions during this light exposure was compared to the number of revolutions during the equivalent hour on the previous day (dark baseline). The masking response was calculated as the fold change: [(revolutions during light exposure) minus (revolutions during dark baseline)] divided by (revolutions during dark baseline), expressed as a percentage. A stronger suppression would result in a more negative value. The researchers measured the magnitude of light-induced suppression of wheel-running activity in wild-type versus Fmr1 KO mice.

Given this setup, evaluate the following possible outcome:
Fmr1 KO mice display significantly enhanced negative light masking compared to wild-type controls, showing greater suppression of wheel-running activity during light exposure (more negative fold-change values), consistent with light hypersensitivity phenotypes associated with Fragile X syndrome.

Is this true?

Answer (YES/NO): NO